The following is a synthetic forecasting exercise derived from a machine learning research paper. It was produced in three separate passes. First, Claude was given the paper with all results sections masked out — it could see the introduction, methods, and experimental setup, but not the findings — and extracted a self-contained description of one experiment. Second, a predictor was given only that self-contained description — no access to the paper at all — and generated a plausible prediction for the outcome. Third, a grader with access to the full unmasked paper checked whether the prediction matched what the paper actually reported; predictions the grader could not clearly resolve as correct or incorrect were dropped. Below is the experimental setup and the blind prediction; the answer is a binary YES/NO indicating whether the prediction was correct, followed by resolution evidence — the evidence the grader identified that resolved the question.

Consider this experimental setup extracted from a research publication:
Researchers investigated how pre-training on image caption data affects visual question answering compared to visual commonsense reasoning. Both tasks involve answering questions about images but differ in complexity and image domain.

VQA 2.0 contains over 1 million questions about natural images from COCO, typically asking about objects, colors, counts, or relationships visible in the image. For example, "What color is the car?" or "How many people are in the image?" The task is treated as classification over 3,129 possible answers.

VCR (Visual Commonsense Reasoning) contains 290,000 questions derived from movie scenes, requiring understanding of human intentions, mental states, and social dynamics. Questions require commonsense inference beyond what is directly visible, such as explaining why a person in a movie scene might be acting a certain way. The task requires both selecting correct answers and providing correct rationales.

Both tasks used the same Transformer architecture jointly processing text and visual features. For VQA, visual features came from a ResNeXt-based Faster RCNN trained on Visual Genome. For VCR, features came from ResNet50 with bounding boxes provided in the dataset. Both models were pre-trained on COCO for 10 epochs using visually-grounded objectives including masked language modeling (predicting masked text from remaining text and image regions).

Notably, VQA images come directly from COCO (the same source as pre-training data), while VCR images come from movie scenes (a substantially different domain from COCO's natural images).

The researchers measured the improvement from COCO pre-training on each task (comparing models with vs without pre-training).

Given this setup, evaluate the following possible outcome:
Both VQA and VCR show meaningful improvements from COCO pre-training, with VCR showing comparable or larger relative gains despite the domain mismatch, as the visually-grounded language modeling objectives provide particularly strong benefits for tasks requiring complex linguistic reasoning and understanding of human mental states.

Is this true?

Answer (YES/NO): YES